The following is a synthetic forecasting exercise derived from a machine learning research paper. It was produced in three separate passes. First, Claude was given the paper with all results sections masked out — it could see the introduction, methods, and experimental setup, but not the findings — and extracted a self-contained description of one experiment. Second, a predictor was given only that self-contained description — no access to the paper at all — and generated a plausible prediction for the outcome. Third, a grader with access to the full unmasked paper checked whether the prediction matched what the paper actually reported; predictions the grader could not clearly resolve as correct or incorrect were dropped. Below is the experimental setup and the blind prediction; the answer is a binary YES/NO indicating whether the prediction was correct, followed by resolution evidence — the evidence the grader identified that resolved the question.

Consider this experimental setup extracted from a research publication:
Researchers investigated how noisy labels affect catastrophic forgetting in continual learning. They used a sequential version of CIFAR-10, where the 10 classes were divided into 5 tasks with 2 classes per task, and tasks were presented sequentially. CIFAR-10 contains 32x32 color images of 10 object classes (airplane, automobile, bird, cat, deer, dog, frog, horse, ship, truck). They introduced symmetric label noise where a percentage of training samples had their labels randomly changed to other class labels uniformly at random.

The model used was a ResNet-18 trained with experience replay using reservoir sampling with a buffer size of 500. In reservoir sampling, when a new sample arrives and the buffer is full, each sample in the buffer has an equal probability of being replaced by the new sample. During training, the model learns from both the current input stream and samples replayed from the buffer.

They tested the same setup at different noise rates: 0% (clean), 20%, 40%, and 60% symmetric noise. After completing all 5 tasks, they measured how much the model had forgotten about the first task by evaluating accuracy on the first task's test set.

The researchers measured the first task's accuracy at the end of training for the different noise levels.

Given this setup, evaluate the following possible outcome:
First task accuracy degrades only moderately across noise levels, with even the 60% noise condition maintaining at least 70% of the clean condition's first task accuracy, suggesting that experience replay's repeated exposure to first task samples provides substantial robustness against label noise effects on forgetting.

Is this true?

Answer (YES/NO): NO